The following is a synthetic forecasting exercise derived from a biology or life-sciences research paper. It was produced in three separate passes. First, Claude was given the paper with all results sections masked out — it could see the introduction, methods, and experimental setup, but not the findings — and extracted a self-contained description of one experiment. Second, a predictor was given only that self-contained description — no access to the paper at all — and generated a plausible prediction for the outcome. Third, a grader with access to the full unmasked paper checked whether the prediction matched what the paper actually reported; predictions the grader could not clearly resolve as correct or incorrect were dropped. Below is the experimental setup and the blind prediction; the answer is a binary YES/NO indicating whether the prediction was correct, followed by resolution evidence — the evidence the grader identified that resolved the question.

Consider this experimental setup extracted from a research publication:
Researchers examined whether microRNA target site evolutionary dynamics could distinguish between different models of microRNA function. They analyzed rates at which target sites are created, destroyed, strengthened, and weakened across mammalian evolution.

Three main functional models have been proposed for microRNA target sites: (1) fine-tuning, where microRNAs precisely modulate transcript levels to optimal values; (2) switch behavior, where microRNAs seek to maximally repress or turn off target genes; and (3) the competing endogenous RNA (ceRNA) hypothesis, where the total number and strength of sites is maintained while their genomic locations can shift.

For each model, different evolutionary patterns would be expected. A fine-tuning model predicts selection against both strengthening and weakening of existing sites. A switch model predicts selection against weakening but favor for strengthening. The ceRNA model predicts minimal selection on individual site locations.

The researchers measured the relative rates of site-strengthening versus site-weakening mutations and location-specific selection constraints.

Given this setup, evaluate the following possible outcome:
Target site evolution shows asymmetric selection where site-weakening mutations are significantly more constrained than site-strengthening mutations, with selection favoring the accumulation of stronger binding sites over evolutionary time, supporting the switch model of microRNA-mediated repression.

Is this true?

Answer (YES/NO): NO